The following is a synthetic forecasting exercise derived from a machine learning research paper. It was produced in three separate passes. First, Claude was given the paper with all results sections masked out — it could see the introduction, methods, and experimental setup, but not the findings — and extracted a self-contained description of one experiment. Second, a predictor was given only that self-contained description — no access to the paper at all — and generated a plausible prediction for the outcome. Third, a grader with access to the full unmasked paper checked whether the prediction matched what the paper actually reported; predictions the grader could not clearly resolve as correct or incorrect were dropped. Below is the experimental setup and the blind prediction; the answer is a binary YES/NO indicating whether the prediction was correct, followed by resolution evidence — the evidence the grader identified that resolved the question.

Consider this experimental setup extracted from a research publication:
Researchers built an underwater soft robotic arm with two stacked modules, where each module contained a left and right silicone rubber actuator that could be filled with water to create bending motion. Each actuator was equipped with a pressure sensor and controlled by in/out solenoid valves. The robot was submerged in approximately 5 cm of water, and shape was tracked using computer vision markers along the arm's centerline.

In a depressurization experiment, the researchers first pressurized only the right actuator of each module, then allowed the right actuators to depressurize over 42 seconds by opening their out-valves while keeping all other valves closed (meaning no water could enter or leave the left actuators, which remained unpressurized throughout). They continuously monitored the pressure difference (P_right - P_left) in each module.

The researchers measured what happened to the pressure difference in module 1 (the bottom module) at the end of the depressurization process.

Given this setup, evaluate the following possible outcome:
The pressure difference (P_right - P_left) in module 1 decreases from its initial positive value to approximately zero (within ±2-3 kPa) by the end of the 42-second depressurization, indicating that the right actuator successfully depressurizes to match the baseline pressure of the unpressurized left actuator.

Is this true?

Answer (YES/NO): NO